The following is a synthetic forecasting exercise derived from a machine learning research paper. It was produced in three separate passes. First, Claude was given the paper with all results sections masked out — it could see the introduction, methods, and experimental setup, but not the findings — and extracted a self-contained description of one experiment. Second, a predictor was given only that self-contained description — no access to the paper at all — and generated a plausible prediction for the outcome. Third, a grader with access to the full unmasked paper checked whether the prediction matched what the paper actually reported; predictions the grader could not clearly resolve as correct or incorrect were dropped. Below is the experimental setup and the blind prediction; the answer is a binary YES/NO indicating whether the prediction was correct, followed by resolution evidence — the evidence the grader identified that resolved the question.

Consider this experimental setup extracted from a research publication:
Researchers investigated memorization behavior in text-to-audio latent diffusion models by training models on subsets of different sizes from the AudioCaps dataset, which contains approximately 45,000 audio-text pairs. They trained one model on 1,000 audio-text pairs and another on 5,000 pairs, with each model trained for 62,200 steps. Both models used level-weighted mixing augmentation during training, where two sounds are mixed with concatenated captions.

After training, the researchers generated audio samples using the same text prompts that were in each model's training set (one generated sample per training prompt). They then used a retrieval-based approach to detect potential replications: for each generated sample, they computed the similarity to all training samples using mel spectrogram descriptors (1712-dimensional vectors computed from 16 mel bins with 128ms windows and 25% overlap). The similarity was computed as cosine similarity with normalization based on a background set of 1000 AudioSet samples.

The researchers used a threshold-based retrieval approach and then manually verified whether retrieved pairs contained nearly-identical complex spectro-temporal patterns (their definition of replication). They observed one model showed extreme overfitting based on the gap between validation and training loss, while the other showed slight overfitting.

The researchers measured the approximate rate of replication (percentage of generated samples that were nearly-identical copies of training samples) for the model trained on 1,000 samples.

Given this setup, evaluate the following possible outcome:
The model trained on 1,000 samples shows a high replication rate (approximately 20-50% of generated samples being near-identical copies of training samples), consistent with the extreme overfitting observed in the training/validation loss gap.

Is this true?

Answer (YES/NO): NO